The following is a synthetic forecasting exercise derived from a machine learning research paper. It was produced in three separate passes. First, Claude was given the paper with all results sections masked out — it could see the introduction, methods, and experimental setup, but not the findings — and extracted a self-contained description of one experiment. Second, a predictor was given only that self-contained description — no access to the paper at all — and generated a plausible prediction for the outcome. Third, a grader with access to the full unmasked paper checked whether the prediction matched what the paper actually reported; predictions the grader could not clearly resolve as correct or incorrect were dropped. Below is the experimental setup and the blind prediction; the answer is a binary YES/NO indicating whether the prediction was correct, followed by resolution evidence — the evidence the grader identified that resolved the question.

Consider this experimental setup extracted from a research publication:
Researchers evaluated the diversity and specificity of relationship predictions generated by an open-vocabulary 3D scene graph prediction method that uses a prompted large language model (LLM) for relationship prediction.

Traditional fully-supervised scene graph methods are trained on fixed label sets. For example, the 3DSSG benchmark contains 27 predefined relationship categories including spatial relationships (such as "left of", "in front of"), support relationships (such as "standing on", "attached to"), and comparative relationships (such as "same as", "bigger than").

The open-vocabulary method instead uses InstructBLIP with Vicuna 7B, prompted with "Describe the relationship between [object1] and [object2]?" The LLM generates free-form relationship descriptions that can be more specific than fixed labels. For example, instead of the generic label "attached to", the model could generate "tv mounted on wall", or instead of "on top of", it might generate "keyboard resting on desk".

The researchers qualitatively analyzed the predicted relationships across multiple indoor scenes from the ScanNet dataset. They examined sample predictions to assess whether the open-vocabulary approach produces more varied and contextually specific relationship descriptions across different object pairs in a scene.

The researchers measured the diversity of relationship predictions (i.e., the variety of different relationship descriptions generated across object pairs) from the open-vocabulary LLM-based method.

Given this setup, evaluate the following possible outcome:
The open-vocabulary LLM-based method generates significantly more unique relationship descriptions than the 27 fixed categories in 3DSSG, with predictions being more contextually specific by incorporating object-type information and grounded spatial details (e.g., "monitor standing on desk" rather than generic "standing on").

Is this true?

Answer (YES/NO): NO